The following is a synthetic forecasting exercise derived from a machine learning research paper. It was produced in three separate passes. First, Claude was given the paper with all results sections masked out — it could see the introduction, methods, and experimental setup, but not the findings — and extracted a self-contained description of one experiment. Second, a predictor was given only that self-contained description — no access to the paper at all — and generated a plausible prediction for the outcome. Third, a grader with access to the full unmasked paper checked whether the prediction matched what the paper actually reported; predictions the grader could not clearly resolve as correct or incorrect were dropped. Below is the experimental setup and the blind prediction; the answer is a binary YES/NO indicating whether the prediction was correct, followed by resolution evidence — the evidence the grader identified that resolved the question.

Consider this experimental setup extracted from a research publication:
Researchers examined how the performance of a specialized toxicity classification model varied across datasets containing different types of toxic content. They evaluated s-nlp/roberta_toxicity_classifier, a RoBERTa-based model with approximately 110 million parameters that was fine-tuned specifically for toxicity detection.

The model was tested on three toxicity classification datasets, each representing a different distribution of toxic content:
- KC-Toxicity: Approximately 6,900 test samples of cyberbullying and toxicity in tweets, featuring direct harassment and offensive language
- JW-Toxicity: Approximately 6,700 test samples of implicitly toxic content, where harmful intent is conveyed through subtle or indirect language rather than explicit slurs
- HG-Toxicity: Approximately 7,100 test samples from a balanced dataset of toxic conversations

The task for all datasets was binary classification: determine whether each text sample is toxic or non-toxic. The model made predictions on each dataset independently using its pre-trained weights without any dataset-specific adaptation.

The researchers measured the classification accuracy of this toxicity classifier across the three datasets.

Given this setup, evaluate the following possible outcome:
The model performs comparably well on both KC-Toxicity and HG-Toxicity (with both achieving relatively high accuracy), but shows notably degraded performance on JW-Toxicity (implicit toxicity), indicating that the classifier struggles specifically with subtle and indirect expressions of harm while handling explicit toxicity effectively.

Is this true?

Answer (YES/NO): NO